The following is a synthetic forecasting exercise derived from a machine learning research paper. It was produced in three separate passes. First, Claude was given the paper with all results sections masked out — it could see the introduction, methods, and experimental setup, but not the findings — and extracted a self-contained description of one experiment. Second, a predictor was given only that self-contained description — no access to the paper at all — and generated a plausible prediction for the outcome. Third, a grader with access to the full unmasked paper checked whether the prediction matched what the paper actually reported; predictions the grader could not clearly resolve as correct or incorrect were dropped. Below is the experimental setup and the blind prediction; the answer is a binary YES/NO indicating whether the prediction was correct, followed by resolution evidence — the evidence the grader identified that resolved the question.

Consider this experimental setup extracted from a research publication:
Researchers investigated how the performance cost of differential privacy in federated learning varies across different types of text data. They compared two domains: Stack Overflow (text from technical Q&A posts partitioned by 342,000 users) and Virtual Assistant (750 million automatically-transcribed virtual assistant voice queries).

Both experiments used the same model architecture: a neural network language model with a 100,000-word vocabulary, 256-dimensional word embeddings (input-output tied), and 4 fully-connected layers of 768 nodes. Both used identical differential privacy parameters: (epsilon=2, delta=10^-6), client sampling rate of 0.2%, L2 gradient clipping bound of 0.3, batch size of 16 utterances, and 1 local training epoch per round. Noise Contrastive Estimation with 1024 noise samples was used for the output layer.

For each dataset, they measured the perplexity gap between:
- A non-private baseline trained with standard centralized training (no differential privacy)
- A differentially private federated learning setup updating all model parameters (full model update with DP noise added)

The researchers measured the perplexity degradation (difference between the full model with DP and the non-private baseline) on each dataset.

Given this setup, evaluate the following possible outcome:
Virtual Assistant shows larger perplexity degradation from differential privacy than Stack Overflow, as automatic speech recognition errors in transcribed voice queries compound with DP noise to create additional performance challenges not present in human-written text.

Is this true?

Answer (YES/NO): NO